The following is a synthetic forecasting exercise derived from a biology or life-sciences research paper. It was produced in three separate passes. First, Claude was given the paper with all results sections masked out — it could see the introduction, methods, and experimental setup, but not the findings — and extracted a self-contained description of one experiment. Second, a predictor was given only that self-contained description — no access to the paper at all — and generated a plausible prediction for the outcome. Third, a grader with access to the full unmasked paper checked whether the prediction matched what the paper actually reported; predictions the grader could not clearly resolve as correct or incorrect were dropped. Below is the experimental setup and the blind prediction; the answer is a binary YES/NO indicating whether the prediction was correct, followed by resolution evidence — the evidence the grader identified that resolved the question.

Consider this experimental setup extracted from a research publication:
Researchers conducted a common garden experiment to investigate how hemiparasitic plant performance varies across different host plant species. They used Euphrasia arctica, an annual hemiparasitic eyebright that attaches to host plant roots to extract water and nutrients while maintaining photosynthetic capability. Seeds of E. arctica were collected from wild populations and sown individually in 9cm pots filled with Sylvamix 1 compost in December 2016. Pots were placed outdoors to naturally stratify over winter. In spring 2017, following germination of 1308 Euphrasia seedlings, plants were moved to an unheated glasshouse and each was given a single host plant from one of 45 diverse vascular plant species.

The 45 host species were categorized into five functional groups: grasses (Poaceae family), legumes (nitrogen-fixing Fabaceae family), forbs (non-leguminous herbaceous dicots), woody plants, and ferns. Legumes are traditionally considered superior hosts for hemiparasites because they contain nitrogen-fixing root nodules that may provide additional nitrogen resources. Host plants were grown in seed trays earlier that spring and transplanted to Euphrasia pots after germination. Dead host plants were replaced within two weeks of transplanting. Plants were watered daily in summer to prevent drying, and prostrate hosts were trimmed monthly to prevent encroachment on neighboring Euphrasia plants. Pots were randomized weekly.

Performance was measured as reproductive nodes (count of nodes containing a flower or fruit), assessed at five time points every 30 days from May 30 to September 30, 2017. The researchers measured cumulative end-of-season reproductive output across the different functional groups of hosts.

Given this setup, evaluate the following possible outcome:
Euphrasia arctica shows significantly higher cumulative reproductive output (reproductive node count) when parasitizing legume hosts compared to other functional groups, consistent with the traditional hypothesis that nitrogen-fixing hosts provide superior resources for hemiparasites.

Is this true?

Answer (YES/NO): NO